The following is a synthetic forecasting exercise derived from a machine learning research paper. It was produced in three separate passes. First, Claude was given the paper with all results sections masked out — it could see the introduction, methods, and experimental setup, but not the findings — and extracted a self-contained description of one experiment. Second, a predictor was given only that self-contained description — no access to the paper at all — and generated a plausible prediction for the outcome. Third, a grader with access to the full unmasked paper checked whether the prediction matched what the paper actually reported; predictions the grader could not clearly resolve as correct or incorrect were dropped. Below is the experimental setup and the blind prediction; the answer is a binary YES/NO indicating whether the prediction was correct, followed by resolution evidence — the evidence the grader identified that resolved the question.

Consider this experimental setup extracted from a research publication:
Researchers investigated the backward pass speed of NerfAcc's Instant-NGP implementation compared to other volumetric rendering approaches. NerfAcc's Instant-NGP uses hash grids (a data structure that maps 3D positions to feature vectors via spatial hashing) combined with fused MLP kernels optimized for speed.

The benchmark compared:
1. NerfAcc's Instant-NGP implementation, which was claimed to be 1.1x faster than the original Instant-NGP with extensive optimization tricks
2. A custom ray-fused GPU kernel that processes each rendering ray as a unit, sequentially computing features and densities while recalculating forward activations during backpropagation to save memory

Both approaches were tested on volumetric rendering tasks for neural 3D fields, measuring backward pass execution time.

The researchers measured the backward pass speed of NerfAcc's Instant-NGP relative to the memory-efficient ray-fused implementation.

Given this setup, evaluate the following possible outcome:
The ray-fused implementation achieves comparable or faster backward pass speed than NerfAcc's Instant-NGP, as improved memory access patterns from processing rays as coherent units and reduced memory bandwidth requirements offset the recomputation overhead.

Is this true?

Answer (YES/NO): NO